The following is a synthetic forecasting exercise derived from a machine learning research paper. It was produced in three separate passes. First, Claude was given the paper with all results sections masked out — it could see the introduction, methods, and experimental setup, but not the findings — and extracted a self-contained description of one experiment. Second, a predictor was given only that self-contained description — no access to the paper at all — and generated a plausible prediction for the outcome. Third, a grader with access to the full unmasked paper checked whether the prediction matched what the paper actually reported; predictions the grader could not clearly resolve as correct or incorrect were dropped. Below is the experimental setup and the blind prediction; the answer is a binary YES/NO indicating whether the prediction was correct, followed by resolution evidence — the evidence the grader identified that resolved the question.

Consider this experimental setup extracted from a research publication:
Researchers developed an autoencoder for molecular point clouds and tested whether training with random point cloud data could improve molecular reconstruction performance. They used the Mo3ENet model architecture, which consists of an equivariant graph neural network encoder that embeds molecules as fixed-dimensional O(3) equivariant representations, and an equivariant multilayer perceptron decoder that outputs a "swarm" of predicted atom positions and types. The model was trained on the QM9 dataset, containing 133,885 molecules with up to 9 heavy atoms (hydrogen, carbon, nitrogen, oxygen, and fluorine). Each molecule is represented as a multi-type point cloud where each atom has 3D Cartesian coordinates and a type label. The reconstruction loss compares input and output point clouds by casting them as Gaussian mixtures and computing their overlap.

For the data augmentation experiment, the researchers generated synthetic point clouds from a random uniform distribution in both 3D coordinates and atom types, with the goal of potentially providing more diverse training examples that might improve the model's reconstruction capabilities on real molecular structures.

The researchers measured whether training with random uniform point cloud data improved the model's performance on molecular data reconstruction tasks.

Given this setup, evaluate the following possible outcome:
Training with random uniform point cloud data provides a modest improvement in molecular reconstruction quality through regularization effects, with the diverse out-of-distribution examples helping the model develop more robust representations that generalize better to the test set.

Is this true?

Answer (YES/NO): NO